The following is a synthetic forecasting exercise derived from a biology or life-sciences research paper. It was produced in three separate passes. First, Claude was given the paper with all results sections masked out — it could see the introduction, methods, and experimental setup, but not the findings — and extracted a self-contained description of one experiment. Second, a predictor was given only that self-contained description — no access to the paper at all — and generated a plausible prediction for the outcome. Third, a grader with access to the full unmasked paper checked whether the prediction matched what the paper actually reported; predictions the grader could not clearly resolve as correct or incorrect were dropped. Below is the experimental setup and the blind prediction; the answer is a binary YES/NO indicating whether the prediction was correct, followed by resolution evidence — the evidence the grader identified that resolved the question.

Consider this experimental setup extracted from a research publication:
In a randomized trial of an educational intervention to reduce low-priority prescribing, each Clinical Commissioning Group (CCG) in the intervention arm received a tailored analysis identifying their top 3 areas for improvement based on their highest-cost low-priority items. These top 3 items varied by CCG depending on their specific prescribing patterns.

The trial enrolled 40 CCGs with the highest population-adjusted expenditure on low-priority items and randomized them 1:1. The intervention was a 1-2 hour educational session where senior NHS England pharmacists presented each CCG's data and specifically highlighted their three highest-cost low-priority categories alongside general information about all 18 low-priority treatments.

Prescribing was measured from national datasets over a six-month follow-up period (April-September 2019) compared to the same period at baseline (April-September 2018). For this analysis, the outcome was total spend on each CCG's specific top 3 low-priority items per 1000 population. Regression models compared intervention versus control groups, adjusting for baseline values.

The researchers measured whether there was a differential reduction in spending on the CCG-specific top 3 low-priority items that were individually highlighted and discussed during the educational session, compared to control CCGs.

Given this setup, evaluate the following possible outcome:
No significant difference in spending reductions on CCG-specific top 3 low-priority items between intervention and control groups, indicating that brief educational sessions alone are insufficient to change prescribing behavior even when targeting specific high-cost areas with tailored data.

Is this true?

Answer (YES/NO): YES